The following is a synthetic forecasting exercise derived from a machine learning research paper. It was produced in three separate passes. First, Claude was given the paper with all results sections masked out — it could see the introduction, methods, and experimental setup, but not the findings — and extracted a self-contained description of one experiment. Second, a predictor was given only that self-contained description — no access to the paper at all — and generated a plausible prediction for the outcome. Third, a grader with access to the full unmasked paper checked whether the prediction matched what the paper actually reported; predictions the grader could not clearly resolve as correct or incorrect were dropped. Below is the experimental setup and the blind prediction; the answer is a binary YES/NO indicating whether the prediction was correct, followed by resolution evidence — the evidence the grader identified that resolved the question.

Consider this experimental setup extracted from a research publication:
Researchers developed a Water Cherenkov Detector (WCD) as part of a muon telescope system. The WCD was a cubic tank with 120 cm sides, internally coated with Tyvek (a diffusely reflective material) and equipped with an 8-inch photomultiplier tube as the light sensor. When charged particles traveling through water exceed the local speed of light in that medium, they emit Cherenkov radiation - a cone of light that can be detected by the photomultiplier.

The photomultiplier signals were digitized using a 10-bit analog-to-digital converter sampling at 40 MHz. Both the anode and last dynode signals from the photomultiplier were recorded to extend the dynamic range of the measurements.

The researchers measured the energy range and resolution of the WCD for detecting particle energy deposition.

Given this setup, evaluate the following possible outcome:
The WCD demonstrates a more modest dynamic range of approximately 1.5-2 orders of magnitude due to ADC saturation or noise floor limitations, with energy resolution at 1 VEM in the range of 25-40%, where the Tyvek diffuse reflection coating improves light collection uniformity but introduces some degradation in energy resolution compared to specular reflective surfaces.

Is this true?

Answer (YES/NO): NO